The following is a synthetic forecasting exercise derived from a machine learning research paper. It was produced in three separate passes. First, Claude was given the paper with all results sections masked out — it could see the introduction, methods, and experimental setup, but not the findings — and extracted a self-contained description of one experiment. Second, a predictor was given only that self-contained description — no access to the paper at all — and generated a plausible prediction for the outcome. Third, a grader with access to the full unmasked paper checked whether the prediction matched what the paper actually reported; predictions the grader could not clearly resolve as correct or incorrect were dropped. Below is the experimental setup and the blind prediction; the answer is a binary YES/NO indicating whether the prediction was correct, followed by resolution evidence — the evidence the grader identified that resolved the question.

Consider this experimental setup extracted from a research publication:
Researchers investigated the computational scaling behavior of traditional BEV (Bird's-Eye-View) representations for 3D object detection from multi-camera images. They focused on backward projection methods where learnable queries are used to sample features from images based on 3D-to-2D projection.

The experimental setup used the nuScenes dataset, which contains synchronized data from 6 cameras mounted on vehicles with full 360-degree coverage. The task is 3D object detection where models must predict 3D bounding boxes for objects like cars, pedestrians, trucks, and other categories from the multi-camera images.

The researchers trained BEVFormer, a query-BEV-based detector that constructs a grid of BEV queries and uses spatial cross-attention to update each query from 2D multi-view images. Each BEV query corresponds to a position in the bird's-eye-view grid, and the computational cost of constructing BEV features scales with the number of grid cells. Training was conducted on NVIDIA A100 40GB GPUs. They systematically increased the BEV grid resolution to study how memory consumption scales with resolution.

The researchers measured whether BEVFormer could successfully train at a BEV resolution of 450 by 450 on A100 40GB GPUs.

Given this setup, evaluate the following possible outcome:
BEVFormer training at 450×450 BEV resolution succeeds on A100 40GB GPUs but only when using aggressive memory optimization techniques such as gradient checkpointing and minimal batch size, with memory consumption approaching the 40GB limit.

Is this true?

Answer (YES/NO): NO